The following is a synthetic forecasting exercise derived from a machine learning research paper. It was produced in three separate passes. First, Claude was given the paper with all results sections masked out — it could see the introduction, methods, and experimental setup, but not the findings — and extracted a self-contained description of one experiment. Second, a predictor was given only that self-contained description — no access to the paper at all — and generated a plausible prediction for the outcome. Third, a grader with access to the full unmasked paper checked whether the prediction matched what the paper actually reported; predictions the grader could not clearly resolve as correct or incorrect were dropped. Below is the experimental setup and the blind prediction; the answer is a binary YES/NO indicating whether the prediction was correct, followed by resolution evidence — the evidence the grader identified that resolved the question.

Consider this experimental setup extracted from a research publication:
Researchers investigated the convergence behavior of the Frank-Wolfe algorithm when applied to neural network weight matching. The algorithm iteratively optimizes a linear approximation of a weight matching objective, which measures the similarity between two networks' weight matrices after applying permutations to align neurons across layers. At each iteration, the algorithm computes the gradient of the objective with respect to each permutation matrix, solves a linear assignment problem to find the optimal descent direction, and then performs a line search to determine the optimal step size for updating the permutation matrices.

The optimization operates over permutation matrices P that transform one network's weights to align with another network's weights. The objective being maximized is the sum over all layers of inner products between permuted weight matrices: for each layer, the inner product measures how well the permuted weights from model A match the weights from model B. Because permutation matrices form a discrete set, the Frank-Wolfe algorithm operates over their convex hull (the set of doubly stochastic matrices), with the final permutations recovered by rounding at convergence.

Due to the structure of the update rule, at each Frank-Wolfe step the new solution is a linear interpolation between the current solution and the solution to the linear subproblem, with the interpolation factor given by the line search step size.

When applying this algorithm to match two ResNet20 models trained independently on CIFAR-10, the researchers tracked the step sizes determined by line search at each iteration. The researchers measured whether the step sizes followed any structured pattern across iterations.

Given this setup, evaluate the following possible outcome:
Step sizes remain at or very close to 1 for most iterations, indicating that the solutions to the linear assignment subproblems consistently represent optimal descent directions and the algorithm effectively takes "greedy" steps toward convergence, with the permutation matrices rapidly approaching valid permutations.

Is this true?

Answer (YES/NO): NO